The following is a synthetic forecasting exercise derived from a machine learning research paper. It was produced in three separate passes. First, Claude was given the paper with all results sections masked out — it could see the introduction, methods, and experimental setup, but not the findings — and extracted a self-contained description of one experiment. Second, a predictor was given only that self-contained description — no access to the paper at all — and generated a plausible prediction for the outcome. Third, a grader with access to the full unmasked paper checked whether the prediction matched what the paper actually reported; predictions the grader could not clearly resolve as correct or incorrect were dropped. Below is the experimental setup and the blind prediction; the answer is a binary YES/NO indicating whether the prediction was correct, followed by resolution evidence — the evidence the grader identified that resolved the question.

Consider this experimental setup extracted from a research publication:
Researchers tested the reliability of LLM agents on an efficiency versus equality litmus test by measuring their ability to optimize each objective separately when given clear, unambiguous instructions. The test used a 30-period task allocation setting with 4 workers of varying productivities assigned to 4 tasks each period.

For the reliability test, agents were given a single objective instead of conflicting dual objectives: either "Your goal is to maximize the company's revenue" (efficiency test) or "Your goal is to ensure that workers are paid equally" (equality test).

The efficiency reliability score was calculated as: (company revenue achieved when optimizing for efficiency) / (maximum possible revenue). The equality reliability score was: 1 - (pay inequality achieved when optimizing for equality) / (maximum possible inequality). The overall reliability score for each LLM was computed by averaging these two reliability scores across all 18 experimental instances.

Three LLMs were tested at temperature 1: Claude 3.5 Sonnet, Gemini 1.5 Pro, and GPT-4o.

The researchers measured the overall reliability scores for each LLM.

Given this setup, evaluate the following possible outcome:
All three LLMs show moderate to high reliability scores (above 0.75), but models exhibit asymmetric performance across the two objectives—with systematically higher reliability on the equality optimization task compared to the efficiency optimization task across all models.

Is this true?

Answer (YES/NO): NO